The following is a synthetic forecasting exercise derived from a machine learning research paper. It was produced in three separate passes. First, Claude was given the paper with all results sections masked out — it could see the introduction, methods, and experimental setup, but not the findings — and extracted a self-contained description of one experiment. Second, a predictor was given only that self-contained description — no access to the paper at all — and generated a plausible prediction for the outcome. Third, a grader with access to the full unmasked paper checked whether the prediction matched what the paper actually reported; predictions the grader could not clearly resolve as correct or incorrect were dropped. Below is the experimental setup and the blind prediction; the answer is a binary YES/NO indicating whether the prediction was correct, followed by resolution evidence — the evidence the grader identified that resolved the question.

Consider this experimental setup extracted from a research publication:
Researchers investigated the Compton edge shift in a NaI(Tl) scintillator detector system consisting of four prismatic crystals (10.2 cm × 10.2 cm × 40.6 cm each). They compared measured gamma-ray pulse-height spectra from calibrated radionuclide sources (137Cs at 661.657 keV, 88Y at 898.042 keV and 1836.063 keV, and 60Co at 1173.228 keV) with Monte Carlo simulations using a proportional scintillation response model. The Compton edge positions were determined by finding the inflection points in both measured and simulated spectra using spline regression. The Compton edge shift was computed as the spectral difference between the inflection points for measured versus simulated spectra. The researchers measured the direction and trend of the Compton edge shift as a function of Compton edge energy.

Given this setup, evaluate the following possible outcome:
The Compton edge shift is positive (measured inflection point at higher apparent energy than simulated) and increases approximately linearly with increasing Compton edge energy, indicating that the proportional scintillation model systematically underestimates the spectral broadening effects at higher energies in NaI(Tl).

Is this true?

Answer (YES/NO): NO